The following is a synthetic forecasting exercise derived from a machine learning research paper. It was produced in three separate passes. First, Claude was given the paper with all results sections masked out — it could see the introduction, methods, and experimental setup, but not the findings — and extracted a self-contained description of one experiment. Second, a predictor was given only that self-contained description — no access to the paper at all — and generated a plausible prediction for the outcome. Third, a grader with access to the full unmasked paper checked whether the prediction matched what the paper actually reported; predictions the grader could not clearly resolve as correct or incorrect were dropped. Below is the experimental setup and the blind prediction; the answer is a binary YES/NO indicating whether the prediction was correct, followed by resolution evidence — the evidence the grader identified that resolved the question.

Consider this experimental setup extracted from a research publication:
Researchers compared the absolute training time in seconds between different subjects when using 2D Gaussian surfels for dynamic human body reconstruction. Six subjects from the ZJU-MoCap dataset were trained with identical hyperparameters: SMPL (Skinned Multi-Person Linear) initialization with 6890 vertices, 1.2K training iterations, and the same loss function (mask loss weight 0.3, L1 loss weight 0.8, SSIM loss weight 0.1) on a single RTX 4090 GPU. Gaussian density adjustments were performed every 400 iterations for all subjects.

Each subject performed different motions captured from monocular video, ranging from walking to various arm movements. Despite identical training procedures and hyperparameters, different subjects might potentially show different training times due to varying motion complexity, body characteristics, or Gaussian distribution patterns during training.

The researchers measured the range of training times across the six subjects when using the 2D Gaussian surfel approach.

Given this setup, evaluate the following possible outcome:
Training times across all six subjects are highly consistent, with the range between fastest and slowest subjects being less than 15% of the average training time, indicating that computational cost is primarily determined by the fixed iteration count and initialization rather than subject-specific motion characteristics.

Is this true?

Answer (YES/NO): YES